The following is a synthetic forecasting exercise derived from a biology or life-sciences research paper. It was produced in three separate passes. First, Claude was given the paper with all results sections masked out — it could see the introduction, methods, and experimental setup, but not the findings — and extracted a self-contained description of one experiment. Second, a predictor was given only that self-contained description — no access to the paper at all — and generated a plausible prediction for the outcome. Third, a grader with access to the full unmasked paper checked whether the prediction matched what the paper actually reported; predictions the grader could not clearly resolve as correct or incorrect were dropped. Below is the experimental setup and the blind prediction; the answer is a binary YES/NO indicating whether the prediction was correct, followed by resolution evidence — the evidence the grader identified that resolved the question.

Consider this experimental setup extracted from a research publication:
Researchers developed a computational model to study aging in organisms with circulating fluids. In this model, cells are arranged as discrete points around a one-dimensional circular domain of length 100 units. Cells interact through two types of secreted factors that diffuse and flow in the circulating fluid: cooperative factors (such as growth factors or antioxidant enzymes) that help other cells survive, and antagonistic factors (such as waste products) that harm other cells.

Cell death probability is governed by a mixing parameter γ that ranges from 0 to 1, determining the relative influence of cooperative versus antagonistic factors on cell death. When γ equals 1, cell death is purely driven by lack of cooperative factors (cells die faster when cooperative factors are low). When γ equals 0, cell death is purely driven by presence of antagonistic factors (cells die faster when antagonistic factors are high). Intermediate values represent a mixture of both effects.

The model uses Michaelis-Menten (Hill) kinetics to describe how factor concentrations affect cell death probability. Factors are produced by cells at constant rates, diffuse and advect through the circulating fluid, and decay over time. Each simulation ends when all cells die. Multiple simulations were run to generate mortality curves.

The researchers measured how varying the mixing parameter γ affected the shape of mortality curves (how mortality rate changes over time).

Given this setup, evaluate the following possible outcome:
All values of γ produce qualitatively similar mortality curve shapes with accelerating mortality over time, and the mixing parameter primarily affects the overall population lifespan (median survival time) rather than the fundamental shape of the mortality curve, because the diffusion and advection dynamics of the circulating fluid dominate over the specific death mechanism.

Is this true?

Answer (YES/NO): NO